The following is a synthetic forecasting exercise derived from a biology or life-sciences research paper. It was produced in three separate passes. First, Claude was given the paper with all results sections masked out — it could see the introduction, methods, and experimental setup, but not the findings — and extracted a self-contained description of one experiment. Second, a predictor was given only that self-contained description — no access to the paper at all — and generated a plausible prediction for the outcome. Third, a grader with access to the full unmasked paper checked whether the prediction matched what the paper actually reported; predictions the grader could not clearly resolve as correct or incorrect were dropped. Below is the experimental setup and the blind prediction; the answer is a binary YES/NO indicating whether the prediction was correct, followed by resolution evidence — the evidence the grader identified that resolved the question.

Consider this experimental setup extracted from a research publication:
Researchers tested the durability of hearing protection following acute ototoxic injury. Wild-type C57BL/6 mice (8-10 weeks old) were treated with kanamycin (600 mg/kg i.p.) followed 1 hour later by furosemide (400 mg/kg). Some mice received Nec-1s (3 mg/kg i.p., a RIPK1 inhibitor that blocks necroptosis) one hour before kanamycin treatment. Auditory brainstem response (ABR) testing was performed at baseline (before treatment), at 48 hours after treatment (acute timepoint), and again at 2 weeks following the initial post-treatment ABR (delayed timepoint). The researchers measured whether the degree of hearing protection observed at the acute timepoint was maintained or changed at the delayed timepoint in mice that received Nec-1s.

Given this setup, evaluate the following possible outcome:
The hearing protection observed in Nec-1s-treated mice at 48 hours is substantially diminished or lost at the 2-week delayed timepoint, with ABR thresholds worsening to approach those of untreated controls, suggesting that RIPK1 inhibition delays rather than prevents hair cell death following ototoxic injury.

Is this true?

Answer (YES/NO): NO